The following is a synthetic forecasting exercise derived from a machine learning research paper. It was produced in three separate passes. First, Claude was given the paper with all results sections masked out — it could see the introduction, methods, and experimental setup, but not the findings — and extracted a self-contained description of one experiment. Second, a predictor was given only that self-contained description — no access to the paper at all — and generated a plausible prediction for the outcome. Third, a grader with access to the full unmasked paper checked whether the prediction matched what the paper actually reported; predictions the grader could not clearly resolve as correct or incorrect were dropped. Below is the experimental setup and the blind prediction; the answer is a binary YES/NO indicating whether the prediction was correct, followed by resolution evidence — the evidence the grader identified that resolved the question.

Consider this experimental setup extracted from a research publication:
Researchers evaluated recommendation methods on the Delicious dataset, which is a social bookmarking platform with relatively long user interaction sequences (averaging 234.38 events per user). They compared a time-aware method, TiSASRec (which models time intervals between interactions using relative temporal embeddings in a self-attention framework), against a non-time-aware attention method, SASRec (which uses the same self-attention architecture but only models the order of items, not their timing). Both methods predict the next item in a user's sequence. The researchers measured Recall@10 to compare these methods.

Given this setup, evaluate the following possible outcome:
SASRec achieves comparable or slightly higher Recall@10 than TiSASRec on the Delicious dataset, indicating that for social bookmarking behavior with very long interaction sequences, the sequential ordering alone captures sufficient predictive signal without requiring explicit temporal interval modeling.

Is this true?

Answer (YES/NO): NO